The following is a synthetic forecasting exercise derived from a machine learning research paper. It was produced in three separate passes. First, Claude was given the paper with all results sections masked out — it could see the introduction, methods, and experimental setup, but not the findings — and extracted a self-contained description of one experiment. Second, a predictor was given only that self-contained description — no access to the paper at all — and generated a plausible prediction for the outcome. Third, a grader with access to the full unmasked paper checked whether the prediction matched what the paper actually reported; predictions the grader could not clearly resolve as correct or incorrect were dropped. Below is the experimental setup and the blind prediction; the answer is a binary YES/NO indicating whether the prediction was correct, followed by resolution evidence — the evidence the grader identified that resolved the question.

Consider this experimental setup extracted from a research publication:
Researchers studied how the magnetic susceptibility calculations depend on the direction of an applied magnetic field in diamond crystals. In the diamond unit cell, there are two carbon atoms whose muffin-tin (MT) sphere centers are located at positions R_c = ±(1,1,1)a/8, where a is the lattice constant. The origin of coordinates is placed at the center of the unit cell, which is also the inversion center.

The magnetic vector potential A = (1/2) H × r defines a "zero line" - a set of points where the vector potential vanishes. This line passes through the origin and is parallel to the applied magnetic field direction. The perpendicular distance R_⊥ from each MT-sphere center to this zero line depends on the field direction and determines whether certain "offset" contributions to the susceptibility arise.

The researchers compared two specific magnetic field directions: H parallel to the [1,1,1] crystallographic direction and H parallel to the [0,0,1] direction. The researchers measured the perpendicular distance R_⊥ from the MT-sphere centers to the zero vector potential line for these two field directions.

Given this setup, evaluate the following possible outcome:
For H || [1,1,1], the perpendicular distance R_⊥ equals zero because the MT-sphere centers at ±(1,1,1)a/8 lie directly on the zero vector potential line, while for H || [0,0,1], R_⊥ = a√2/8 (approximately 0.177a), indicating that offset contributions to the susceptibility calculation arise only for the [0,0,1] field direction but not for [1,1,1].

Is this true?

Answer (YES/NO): YES